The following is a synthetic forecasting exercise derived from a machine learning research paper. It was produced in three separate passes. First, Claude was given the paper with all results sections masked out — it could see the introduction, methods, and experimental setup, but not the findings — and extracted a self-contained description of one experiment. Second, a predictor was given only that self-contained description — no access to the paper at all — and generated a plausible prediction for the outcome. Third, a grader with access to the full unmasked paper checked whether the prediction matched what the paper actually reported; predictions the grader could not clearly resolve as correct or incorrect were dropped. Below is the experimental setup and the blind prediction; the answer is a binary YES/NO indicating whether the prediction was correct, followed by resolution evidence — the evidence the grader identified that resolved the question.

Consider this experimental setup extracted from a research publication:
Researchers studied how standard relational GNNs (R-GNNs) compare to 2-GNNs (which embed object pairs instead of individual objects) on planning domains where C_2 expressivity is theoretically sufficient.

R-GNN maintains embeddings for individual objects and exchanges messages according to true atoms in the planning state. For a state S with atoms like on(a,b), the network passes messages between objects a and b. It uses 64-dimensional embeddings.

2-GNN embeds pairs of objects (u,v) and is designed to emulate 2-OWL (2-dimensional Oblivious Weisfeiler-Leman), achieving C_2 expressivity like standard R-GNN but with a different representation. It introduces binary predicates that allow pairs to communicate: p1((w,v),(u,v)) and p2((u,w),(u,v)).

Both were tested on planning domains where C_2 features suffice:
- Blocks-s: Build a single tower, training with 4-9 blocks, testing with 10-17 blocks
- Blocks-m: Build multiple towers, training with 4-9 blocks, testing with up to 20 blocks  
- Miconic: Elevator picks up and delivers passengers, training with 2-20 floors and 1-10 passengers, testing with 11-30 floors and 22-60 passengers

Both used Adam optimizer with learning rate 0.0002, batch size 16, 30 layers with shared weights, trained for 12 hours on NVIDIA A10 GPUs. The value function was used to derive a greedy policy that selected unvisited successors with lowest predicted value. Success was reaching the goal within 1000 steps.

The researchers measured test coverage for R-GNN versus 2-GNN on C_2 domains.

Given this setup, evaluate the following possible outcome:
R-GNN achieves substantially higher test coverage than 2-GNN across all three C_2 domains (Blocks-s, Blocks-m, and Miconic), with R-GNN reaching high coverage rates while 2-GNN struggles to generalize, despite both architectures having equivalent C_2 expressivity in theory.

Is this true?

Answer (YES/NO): YES